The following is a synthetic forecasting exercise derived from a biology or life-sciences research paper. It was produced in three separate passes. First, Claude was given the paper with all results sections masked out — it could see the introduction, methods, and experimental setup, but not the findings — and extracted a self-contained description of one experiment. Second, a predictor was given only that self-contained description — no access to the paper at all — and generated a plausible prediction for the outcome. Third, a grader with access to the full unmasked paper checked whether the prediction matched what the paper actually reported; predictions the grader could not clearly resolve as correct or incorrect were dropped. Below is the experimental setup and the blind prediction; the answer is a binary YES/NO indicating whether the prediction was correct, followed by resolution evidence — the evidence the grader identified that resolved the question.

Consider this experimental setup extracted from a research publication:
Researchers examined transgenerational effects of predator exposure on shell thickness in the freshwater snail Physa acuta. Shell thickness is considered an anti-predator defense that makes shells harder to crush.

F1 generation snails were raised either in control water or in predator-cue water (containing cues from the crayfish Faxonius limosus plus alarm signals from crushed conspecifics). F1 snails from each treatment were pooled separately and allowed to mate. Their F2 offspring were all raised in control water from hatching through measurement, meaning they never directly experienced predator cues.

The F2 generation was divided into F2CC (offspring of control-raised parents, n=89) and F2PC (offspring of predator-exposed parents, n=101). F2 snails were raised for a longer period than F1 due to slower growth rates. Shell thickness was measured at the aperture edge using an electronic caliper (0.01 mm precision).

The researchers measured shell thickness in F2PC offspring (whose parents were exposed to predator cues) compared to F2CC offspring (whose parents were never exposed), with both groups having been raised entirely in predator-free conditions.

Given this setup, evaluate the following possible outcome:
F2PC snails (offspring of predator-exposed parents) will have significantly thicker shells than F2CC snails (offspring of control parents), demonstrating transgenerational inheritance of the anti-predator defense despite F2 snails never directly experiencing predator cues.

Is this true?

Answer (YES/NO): YES